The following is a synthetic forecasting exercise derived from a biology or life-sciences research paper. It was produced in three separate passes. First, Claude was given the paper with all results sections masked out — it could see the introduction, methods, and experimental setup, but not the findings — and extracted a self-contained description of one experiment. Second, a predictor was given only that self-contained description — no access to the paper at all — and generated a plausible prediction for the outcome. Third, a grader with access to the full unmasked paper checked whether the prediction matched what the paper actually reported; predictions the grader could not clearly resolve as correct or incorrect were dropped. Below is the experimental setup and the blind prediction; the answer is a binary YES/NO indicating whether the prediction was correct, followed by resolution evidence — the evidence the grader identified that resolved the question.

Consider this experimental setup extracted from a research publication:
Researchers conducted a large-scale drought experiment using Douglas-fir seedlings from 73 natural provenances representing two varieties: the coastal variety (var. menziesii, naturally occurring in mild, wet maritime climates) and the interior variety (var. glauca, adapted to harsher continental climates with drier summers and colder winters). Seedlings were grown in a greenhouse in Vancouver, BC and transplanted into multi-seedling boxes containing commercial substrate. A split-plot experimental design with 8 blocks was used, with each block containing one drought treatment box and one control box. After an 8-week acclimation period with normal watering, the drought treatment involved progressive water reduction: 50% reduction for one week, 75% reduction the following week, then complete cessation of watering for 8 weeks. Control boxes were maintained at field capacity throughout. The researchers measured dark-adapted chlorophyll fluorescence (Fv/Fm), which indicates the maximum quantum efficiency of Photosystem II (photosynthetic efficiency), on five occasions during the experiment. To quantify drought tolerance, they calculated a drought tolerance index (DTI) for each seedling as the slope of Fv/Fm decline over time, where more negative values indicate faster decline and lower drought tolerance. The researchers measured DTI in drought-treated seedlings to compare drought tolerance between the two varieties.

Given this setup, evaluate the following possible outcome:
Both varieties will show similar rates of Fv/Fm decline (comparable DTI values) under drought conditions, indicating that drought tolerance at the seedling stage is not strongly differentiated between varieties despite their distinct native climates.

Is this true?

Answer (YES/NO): NO